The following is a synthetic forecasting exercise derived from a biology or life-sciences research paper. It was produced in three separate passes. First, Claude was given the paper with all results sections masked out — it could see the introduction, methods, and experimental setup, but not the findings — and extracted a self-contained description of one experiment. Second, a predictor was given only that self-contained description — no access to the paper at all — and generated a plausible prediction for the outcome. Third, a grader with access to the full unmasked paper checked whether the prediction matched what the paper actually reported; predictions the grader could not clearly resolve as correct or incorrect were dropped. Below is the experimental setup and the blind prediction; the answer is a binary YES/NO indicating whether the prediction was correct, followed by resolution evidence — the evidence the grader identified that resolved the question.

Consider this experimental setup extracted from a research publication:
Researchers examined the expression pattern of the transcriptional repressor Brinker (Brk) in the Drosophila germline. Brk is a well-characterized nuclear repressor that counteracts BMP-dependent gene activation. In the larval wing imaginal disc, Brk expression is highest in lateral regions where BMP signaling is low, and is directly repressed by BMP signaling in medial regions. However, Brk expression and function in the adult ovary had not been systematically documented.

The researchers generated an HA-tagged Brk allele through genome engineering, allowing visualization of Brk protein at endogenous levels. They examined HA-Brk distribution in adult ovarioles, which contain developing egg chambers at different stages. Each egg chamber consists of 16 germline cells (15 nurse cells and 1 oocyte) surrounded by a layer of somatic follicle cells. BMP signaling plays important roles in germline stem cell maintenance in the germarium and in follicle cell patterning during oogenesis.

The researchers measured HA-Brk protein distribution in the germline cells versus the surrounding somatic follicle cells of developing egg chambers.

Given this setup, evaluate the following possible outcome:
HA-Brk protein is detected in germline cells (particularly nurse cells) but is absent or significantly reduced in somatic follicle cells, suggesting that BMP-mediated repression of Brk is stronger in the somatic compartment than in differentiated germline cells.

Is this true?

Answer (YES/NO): NO